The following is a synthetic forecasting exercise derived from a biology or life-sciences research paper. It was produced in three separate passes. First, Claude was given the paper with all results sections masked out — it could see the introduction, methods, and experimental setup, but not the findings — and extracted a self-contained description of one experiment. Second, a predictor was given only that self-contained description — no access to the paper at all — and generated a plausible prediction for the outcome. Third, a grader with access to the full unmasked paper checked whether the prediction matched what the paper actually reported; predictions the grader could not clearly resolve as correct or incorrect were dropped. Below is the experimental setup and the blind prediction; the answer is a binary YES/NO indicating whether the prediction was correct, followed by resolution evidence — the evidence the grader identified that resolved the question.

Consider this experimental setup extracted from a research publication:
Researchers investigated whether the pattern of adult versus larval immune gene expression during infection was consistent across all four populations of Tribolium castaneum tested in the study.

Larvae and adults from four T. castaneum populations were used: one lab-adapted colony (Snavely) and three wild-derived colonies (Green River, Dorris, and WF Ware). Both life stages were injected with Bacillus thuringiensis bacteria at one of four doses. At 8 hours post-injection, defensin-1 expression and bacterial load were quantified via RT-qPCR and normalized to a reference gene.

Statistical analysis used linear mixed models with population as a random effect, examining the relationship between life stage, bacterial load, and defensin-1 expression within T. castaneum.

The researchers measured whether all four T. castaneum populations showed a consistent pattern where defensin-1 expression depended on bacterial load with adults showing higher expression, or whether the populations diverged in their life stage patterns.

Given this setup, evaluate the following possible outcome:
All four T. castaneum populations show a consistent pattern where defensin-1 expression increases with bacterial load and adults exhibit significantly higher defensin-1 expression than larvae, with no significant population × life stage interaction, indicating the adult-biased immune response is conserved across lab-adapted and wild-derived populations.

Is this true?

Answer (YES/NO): YES